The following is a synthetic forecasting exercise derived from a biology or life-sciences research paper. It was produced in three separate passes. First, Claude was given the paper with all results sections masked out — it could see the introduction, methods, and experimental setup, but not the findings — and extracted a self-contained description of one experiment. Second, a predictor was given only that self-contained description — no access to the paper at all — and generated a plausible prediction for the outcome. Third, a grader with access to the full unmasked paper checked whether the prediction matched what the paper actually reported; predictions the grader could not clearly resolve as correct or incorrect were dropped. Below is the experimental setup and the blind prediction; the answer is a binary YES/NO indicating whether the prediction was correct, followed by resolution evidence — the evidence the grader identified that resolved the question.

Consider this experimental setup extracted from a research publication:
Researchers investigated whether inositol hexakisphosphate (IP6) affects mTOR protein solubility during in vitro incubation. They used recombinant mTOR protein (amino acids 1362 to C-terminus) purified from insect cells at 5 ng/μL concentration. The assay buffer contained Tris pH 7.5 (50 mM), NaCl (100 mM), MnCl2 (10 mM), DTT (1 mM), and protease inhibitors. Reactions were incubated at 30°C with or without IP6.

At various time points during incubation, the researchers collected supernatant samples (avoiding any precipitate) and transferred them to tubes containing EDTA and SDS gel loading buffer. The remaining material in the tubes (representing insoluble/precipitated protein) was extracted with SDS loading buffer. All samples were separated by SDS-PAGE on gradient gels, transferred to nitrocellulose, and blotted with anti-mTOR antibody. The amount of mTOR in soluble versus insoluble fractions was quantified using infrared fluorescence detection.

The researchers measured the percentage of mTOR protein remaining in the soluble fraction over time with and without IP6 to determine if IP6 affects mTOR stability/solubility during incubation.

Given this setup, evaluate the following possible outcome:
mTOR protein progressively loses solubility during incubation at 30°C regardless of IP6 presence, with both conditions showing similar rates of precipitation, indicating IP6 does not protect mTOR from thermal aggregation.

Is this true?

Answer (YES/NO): NO